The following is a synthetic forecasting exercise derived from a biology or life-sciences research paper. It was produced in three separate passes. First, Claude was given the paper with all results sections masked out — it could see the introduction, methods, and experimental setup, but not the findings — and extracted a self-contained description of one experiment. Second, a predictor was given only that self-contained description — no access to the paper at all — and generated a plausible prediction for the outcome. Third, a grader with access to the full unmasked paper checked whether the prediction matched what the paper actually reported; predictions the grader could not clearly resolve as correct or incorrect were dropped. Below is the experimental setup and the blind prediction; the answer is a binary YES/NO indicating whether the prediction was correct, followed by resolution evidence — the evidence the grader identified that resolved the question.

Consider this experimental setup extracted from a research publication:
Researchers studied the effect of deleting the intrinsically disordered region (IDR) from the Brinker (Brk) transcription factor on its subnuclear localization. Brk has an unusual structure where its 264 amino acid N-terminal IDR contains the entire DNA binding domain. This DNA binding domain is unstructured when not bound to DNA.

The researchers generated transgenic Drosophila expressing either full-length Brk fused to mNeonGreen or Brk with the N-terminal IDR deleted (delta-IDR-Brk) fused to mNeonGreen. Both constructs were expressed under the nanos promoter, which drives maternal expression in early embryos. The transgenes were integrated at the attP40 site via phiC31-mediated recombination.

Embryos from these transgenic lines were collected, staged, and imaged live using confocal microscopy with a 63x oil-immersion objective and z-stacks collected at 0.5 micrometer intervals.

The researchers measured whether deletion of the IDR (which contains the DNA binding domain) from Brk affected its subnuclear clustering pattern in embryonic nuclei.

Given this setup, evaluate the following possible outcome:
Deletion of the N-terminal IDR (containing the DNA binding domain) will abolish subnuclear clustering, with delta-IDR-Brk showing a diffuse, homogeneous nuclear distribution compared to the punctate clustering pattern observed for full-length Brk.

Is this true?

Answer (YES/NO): NO